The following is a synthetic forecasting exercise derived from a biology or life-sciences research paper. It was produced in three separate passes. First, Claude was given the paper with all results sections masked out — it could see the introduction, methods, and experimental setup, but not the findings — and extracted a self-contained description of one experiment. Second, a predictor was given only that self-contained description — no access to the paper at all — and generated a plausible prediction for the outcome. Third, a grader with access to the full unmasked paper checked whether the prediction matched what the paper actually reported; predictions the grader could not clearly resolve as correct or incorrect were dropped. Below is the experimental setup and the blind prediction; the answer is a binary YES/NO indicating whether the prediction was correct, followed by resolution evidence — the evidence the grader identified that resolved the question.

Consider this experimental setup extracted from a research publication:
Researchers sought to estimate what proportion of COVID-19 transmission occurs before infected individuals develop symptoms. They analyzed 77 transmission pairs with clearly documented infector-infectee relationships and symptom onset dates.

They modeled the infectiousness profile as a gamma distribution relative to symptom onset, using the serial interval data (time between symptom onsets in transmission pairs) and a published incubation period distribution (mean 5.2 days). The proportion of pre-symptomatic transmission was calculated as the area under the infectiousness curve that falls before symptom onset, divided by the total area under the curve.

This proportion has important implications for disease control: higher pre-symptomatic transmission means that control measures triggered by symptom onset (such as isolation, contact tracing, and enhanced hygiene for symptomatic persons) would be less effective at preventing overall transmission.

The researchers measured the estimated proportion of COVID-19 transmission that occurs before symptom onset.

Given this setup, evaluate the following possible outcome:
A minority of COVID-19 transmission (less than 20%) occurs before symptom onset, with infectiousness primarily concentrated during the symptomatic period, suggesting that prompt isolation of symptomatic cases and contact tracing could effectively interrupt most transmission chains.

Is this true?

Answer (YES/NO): NO